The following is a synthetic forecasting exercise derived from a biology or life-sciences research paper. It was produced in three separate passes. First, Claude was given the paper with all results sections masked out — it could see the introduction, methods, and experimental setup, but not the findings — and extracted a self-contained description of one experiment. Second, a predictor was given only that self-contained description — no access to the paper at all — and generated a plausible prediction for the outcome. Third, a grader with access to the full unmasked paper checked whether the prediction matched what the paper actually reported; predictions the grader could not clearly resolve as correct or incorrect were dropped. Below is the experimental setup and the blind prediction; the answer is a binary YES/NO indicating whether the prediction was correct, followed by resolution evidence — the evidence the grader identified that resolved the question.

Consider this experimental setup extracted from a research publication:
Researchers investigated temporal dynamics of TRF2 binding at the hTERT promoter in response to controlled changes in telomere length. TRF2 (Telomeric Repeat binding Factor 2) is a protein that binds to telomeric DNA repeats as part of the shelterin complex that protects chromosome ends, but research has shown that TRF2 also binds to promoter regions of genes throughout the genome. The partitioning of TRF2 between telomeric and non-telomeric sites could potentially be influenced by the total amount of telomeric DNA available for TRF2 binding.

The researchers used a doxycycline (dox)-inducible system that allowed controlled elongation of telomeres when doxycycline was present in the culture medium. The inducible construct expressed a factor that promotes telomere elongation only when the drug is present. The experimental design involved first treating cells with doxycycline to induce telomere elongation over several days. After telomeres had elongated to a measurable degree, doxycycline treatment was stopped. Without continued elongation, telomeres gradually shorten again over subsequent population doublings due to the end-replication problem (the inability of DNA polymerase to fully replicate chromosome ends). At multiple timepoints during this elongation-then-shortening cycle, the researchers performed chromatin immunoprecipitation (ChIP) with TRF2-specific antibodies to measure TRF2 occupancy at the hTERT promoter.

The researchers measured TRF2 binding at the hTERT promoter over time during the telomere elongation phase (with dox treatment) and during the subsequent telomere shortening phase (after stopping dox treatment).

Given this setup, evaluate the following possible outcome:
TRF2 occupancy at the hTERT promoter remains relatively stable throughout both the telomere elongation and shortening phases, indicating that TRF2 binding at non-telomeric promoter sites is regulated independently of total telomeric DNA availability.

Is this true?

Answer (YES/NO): NO